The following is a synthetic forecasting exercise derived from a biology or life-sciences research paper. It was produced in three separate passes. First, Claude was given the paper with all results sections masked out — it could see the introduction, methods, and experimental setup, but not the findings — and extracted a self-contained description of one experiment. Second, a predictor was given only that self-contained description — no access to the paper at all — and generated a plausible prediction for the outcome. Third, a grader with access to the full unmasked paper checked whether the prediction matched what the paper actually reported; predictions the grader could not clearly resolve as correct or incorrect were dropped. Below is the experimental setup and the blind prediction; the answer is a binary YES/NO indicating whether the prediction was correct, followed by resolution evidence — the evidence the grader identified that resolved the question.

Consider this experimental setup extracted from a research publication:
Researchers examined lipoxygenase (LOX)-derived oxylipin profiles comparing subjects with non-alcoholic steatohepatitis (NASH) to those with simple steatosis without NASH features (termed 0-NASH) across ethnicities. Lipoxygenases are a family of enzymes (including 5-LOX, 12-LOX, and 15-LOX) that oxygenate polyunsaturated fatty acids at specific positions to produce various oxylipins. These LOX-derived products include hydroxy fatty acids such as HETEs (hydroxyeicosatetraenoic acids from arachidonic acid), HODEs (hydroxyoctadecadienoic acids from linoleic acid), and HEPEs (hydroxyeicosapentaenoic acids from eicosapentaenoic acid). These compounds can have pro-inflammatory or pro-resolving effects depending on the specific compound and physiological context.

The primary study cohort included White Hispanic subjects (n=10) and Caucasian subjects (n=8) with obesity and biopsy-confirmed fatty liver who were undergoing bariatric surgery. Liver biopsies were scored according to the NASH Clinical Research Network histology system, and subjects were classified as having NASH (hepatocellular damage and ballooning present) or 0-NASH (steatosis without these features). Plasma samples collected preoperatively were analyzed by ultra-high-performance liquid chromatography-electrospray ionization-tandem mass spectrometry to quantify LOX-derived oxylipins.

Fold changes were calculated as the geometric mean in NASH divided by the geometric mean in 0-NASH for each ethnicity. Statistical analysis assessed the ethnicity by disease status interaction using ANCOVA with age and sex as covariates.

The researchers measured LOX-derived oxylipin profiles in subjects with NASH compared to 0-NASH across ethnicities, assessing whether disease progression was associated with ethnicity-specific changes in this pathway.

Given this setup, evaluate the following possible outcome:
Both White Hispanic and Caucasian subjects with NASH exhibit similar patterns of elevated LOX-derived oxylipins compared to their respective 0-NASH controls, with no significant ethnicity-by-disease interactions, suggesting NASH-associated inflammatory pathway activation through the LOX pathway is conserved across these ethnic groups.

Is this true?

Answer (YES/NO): NO